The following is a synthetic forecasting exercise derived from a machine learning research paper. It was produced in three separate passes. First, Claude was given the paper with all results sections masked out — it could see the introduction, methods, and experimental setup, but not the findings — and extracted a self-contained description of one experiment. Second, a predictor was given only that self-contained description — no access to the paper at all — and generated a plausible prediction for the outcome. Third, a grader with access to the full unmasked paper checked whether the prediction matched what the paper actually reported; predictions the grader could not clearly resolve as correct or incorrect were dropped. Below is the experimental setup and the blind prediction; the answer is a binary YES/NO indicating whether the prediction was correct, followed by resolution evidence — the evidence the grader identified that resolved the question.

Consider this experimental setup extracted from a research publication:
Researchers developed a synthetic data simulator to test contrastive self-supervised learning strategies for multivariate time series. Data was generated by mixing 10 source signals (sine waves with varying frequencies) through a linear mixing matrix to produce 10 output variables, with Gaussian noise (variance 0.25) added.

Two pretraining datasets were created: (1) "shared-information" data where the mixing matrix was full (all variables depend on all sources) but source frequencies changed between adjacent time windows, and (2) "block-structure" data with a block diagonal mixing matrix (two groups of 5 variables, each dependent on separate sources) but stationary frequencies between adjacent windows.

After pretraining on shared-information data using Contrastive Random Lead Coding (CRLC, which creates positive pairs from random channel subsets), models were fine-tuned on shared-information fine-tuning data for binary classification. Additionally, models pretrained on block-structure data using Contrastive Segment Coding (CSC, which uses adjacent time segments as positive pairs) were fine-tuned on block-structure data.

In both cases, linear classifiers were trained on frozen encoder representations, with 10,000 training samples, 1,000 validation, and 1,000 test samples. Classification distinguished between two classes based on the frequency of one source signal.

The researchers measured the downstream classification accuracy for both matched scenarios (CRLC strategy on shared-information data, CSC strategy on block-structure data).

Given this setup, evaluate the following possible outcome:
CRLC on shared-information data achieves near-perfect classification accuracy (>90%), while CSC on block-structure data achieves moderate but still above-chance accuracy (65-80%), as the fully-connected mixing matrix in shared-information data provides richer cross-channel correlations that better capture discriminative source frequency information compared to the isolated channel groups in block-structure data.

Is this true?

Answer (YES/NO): NO